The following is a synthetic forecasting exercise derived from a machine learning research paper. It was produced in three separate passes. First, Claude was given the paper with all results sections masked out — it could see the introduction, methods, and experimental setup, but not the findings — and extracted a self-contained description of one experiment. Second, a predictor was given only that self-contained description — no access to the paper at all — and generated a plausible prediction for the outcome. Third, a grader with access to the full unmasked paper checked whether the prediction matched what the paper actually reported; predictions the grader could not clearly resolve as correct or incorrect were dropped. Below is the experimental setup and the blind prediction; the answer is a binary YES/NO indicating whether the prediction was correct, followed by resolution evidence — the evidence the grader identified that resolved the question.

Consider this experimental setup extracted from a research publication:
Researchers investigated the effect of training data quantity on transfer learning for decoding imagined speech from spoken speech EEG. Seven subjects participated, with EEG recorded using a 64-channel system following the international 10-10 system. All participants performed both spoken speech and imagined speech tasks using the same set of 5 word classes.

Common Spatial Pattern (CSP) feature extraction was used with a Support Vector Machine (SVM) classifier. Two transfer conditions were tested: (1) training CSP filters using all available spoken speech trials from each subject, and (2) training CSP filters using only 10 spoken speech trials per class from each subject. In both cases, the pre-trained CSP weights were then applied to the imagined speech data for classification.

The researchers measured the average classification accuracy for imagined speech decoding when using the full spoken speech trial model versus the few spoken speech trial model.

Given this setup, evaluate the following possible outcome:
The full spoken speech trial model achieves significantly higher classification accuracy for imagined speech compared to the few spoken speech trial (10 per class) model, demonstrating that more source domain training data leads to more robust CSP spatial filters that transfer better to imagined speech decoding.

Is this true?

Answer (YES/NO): NO